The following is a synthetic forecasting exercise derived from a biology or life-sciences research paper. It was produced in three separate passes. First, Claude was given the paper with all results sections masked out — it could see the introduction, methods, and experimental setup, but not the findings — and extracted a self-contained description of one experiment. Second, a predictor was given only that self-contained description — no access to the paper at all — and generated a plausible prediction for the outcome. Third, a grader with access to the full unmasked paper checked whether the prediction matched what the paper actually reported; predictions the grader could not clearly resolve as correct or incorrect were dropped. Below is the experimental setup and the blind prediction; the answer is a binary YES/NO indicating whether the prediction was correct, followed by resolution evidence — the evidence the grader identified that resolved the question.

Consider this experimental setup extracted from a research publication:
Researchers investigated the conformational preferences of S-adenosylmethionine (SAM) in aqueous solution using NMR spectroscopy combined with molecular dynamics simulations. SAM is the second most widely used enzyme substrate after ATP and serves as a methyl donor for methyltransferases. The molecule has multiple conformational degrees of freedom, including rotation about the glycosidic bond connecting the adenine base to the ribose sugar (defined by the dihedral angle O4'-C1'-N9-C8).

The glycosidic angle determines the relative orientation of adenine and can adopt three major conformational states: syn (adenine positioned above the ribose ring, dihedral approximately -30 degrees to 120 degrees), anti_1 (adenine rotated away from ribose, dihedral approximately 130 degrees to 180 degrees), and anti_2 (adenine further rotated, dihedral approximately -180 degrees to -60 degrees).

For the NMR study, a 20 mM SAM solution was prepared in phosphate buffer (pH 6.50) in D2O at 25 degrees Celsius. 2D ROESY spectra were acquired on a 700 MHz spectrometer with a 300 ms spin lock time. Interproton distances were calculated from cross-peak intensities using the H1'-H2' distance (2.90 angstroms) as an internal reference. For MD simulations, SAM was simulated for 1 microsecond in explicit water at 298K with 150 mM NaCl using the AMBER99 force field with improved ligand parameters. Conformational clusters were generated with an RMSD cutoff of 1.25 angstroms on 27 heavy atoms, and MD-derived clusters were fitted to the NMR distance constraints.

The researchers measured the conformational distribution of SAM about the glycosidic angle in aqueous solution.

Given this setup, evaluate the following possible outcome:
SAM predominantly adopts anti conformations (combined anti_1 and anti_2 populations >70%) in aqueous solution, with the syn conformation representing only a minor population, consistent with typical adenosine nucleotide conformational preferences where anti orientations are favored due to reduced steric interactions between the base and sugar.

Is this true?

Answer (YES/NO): NO